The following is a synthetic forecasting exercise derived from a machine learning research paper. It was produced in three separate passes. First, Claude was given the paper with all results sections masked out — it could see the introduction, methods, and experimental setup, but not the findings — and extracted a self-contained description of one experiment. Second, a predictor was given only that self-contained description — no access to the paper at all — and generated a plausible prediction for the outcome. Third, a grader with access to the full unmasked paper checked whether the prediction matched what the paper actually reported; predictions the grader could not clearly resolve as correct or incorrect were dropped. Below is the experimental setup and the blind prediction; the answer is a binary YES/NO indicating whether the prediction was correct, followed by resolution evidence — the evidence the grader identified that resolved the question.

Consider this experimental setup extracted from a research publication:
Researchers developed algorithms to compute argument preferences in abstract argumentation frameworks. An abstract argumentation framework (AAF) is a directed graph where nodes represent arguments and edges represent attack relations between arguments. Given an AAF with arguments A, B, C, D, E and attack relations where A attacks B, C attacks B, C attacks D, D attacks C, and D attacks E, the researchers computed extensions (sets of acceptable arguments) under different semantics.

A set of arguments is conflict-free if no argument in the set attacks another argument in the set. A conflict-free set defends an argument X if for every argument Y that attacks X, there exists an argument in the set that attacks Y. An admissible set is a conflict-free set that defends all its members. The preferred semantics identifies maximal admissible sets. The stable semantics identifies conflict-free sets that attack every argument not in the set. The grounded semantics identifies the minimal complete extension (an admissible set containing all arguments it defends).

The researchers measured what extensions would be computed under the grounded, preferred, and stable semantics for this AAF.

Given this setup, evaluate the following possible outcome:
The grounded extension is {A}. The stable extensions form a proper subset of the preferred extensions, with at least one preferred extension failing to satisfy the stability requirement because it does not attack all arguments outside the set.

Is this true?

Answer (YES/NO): NO